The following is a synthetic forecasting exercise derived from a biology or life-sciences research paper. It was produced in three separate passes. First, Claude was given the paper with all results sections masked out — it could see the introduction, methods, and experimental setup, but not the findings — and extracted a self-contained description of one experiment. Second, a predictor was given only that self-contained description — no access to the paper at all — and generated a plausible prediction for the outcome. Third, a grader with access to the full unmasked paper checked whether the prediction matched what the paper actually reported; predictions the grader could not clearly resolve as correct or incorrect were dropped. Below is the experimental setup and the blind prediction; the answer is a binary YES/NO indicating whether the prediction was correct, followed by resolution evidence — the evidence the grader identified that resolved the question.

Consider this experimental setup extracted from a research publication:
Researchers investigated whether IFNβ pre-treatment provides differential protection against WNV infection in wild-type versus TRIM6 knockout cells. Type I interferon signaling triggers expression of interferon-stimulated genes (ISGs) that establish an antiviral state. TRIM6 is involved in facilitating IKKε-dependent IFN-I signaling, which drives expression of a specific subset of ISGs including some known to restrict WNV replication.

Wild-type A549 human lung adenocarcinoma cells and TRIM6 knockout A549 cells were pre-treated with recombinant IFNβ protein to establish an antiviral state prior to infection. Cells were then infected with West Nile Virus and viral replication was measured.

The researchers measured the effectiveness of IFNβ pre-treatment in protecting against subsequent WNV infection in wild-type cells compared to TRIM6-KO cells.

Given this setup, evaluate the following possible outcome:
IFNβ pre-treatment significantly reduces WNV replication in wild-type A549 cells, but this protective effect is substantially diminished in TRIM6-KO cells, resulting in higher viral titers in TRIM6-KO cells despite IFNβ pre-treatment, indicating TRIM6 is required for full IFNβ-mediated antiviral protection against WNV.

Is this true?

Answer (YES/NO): YES